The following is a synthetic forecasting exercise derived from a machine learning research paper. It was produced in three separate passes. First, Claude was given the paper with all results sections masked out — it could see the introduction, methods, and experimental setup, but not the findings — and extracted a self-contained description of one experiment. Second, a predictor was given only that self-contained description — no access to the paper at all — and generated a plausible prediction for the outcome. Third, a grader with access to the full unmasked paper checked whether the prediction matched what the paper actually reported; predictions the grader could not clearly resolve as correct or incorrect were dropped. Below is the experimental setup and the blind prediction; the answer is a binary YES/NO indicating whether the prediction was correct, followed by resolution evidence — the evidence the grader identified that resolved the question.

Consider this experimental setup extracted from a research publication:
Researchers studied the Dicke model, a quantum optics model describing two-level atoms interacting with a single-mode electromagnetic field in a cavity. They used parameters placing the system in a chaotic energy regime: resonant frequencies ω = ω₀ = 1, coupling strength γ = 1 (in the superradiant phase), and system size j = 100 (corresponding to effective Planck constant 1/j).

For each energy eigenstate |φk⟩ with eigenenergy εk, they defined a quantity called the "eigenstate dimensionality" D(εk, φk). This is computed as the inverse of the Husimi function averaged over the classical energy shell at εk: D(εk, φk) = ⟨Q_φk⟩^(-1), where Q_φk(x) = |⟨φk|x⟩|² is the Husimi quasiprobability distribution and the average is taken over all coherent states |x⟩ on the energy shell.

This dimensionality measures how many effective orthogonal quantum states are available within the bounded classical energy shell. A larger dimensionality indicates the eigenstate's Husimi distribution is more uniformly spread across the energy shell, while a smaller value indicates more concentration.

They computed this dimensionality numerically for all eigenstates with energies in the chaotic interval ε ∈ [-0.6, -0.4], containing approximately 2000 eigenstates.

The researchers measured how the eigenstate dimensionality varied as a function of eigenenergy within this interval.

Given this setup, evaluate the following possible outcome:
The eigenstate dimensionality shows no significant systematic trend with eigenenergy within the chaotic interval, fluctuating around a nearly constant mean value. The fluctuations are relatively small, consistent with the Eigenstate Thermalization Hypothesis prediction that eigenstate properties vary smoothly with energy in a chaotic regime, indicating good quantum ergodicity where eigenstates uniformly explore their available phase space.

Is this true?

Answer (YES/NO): NO